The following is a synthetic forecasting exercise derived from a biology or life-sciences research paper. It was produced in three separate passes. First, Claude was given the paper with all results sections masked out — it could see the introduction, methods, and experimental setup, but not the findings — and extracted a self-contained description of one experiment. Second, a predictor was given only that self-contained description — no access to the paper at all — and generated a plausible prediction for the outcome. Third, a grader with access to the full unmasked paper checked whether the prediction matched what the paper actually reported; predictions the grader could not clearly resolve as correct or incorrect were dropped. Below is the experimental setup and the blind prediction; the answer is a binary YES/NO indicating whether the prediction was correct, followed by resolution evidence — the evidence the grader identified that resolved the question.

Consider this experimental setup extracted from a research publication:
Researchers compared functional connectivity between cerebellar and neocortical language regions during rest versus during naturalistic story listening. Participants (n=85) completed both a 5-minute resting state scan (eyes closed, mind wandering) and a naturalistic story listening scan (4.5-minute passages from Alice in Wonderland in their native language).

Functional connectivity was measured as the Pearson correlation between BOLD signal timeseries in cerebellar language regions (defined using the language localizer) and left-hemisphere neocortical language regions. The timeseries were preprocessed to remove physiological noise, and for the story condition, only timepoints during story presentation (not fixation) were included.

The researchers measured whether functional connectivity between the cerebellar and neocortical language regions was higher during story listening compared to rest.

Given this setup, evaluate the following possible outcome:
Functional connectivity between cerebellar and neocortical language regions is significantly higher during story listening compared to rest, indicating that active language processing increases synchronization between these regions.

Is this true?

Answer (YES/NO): YES